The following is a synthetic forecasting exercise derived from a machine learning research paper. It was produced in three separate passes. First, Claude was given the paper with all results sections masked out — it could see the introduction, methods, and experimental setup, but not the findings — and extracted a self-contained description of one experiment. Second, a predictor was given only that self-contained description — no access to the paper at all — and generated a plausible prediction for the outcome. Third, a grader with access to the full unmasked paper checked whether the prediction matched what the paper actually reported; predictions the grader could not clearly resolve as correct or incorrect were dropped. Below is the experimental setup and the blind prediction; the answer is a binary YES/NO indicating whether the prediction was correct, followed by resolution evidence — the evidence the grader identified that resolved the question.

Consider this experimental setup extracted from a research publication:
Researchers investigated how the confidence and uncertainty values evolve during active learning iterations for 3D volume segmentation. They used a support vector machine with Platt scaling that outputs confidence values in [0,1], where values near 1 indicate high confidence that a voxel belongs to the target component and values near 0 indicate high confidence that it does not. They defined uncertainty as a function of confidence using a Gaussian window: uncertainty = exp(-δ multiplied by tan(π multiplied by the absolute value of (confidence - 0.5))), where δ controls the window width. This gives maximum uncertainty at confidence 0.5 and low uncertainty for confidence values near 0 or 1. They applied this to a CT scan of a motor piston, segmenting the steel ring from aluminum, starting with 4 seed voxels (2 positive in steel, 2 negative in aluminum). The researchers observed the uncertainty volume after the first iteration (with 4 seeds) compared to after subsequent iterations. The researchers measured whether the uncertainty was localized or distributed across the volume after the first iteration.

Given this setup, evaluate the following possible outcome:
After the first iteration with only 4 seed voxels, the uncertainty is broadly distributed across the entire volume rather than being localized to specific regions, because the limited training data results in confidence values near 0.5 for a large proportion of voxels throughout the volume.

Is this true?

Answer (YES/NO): YES